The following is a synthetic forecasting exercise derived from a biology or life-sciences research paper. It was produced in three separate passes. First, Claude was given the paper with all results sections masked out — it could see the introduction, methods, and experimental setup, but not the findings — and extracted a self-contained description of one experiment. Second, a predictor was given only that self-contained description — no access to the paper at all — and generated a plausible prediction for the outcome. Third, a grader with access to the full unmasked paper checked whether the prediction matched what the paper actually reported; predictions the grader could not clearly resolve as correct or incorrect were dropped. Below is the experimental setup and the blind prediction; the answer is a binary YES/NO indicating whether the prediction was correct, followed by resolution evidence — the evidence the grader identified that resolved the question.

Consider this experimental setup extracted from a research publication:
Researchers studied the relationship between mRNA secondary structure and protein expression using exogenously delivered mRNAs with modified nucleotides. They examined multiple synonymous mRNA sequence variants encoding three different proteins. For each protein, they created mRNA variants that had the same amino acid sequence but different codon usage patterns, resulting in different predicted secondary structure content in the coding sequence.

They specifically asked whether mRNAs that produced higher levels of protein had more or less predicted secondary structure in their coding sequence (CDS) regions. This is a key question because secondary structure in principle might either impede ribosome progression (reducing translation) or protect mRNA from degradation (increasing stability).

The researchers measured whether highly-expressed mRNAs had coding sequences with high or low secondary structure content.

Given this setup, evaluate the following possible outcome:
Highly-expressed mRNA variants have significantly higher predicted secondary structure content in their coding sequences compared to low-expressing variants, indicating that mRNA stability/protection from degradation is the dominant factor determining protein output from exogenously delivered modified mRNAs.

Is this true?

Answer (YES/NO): YES